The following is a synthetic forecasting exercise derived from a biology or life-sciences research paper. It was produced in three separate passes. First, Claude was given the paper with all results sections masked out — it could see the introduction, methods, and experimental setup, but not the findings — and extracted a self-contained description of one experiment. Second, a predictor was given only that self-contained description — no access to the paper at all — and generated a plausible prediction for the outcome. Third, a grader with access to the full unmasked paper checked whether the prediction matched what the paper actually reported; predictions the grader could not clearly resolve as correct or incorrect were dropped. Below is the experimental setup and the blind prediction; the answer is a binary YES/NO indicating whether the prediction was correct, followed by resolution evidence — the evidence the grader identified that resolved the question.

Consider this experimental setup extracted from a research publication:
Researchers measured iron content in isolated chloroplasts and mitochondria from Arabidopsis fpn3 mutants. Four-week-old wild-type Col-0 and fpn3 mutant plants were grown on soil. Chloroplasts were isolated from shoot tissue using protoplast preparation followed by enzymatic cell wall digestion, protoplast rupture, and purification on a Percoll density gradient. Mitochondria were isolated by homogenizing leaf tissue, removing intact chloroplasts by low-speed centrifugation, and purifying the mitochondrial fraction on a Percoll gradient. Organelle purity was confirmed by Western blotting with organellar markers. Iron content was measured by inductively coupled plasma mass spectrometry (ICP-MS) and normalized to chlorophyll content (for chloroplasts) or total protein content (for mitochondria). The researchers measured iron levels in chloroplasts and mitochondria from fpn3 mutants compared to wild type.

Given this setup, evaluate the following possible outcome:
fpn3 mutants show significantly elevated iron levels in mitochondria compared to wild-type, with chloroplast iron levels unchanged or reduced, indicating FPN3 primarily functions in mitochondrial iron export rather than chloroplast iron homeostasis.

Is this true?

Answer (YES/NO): NO